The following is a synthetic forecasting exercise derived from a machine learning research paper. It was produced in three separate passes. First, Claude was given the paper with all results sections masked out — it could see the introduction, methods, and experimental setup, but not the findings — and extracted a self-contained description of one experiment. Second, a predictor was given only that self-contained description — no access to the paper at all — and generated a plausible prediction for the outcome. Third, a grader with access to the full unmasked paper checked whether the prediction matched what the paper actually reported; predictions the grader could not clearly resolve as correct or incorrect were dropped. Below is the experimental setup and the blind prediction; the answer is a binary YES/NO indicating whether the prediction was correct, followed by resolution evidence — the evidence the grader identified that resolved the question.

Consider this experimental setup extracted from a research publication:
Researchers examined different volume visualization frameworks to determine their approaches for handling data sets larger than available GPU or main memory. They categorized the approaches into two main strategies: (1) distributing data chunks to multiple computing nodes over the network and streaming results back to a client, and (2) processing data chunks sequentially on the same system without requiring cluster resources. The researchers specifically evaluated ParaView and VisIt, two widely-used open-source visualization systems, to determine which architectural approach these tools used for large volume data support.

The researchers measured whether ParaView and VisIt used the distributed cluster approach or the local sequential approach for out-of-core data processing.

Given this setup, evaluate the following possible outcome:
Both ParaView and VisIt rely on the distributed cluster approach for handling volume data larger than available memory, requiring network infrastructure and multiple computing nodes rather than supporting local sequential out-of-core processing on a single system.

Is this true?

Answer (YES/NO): YES